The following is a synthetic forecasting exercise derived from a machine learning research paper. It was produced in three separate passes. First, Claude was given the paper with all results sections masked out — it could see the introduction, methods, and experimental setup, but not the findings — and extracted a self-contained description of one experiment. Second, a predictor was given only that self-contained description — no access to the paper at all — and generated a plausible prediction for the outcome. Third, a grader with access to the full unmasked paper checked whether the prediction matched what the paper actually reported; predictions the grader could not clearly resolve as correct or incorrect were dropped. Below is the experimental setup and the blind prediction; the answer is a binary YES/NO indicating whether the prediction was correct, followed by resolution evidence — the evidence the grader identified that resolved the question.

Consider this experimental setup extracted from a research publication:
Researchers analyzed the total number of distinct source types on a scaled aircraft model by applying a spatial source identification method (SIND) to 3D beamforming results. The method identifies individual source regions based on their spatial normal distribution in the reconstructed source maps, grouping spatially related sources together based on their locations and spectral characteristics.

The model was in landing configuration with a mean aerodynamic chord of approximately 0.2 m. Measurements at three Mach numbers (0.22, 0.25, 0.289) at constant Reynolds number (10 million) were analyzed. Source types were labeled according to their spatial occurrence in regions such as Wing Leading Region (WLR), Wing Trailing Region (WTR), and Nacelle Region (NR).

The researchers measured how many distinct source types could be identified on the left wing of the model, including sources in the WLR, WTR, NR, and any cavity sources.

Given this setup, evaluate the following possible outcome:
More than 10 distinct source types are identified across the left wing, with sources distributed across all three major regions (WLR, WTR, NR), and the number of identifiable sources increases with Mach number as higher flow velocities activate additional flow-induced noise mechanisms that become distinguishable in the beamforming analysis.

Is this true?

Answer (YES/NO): NO